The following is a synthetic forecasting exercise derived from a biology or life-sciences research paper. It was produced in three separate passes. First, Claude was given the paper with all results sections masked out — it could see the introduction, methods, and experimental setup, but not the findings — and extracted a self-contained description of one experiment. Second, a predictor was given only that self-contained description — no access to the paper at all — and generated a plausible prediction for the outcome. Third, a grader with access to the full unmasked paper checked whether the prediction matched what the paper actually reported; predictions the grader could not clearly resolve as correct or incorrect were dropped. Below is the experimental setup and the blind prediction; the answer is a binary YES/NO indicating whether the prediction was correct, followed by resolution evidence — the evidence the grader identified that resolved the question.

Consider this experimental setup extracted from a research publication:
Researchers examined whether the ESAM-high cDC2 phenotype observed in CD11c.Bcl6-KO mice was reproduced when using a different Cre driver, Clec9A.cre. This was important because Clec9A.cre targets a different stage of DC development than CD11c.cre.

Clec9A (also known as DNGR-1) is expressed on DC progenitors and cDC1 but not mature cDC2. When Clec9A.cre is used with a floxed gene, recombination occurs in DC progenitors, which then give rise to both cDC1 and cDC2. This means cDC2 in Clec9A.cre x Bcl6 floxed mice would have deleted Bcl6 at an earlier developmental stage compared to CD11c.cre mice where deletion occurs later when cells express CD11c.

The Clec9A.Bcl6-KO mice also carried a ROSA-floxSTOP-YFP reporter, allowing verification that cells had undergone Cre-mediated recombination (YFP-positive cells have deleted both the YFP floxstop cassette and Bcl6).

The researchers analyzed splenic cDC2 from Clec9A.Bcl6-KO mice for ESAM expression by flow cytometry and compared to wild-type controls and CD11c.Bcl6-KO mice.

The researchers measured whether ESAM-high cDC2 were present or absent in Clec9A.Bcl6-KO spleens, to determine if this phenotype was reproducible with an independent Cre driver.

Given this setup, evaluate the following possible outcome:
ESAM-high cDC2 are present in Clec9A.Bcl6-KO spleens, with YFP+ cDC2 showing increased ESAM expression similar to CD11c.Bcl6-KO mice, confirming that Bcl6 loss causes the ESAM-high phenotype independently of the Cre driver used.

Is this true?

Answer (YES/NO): NO